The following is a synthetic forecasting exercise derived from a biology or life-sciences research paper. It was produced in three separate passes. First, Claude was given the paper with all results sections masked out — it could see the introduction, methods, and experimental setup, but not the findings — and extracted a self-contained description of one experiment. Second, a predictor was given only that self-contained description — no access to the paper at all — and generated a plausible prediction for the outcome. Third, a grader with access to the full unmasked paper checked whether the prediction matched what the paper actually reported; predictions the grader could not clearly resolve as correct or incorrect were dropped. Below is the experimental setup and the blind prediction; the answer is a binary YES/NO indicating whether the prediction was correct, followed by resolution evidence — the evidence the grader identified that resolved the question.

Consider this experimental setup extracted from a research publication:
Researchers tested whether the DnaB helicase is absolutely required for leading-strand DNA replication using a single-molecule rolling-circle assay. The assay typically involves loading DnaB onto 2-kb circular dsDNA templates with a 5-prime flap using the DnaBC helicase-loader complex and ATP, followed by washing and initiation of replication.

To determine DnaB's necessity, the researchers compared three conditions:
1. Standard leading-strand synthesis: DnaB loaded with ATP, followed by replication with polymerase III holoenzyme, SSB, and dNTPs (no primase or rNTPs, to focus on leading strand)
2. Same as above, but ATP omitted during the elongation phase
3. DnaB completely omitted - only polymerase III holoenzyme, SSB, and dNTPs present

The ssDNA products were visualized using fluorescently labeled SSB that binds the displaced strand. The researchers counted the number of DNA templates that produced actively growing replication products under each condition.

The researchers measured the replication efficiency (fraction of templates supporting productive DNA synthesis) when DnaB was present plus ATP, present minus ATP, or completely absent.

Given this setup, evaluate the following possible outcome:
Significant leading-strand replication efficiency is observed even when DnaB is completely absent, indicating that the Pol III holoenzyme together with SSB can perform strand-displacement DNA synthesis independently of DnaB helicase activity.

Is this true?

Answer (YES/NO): NO